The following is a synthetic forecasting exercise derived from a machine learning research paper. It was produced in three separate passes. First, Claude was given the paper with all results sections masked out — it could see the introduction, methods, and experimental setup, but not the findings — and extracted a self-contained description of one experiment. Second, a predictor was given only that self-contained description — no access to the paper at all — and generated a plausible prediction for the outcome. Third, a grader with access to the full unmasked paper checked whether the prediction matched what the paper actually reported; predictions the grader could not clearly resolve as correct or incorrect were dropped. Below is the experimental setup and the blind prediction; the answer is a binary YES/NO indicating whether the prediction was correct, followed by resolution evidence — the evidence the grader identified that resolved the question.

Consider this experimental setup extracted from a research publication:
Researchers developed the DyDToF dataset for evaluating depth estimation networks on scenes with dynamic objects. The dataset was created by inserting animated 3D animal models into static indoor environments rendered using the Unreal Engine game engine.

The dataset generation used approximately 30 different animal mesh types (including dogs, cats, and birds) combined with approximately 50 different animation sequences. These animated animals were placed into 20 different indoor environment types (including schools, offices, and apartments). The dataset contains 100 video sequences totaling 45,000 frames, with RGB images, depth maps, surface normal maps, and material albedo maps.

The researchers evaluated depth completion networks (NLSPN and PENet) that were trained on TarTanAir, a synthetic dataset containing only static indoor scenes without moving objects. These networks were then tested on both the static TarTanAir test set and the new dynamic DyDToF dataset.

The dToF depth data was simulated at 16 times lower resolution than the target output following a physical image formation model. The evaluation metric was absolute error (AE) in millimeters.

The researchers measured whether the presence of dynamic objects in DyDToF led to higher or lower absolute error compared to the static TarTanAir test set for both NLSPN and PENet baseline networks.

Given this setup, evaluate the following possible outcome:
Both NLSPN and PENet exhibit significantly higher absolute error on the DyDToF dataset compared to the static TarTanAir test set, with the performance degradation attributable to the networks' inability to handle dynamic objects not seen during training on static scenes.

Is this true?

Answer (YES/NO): NO